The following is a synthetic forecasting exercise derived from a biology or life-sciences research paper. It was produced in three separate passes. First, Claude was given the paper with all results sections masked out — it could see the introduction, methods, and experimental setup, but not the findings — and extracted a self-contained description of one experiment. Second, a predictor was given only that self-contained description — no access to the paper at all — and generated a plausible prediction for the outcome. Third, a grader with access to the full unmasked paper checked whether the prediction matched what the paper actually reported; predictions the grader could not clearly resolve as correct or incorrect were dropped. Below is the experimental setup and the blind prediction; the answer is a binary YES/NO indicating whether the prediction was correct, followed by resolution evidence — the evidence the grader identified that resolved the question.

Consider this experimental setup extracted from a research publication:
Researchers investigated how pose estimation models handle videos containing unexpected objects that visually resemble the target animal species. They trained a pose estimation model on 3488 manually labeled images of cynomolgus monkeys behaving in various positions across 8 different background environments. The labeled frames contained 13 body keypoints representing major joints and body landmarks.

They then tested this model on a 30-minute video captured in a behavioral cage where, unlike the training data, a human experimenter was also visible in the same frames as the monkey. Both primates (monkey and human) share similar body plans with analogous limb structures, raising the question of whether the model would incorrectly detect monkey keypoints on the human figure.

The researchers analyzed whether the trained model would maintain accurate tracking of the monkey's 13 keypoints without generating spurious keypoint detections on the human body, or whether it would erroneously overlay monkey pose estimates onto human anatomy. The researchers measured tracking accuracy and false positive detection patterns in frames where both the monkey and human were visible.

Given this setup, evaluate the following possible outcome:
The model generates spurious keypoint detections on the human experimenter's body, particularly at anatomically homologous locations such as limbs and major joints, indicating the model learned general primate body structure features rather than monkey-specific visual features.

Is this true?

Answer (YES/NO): NO